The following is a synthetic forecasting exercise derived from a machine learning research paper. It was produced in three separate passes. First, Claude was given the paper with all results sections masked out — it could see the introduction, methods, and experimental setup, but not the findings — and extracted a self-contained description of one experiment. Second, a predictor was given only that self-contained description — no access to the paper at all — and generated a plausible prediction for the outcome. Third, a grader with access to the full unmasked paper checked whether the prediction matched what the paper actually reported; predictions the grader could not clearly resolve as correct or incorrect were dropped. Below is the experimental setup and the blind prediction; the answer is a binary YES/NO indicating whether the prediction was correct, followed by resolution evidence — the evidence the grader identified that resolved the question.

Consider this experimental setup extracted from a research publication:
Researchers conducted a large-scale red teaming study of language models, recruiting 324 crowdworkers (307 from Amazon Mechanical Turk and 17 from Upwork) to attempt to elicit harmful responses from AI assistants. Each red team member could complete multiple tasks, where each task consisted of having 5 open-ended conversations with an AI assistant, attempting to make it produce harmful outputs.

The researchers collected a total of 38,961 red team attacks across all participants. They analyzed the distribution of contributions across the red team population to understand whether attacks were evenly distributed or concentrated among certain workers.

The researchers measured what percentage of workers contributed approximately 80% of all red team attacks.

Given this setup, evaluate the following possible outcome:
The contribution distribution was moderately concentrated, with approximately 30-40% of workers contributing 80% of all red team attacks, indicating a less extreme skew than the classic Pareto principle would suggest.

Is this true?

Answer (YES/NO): NO